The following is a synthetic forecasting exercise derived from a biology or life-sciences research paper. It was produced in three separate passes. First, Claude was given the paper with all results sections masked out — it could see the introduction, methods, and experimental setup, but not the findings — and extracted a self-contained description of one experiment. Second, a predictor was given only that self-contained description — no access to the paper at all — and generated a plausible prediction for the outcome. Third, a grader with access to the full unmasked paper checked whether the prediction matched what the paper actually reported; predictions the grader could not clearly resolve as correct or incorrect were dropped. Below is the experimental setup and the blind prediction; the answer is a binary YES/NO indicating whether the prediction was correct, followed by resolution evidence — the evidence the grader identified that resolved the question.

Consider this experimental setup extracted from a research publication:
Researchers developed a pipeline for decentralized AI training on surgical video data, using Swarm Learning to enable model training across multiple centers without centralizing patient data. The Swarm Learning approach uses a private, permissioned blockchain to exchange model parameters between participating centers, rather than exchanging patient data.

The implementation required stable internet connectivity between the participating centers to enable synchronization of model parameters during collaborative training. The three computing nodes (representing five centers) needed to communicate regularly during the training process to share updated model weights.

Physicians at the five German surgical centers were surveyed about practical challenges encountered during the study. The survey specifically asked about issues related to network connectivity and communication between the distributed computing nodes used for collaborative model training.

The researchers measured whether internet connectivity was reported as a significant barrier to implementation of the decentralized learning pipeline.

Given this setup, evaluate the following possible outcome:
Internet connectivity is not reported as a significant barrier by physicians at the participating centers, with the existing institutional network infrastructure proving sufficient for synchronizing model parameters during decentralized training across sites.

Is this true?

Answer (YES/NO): NO